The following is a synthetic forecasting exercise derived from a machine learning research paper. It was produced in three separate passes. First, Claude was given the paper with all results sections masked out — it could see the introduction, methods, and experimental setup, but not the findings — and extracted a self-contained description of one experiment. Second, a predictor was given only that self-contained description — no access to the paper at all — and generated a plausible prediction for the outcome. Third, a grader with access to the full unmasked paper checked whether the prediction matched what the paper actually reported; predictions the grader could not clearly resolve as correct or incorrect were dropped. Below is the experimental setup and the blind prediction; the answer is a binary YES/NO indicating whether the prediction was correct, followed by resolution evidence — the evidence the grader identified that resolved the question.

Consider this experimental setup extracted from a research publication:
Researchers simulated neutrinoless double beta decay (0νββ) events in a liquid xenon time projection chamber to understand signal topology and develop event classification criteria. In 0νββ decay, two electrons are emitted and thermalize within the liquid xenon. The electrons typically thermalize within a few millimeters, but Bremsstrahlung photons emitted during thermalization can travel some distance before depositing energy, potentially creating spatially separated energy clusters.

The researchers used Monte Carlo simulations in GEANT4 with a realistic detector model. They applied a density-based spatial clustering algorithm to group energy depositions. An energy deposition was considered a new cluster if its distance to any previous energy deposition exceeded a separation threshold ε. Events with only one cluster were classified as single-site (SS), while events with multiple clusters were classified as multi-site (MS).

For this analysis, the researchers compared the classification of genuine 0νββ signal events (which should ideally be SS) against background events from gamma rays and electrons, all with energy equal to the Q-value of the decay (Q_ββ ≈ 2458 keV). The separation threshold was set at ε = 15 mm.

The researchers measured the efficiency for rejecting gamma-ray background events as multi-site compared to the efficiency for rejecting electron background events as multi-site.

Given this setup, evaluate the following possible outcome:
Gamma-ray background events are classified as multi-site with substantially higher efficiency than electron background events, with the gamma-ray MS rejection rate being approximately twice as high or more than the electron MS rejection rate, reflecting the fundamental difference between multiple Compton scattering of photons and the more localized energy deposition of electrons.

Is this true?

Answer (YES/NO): YES